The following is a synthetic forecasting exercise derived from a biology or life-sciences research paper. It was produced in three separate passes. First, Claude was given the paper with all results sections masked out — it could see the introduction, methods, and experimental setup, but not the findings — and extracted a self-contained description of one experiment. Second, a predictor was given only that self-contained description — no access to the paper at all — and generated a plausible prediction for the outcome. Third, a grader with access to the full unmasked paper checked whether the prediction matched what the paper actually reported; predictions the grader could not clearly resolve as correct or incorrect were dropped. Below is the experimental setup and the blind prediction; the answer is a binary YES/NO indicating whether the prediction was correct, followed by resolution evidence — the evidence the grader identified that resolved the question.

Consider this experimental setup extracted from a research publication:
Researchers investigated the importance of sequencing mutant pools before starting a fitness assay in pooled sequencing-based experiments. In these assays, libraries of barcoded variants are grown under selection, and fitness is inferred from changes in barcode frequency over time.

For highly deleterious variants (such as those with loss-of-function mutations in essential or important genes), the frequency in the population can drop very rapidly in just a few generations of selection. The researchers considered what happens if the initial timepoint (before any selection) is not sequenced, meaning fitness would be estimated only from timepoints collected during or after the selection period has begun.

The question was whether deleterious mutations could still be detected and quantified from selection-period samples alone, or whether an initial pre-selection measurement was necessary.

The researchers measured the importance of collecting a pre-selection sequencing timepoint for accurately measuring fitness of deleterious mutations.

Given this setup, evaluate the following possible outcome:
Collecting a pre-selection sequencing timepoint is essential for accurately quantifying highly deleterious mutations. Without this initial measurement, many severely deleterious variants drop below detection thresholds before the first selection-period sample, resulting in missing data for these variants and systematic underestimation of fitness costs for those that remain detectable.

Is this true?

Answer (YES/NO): YES